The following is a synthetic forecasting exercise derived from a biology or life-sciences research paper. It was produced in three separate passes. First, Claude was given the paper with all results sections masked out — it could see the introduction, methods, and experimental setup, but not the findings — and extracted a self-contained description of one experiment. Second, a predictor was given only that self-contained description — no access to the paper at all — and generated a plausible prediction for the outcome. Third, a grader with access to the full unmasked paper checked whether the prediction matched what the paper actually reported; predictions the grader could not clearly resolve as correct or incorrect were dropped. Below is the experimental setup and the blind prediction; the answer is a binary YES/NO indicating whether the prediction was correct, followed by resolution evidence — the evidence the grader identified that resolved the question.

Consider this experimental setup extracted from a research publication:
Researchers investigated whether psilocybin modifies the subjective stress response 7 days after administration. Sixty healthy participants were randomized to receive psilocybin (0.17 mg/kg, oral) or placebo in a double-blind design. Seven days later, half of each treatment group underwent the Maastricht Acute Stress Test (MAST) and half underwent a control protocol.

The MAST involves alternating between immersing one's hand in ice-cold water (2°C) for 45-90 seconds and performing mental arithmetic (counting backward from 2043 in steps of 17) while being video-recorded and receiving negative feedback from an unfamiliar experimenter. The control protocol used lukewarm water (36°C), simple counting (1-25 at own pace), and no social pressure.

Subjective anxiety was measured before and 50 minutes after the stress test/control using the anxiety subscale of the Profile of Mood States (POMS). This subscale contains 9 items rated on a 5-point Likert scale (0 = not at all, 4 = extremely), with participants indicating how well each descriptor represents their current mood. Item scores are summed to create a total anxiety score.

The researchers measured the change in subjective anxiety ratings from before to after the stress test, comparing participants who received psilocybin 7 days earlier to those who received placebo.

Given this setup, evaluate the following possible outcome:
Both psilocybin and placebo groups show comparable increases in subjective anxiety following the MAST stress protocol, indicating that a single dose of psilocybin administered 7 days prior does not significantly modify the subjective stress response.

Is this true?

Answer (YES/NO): NO